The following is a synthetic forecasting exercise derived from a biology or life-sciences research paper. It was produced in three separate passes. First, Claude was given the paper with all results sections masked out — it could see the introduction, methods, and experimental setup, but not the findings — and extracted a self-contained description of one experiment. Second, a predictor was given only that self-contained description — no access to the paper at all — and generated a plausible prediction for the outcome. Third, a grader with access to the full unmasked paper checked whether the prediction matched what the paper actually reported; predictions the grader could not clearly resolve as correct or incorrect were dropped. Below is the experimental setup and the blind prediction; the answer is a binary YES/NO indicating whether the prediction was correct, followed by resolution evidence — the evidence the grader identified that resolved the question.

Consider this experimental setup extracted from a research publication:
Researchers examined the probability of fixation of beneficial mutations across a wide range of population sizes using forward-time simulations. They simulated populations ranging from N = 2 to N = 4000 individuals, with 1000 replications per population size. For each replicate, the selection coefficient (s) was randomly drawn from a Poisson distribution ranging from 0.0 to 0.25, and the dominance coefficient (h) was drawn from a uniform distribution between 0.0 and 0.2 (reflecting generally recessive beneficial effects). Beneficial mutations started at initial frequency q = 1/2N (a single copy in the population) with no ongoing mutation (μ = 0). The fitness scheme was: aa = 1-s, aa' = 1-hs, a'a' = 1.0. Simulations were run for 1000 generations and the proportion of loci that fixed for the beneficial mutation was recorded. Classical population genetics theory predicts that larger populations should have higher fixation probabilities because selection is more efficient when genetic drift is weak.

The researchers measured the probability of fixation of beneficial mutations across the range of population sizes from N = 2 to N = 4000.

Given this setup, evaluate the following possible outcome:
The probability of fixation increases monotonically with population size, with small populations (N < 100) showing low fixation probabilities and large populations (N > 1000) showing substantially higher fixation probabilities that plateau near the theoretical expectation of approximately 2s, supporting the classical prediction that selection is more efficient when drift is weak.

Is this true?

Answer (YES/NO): NO